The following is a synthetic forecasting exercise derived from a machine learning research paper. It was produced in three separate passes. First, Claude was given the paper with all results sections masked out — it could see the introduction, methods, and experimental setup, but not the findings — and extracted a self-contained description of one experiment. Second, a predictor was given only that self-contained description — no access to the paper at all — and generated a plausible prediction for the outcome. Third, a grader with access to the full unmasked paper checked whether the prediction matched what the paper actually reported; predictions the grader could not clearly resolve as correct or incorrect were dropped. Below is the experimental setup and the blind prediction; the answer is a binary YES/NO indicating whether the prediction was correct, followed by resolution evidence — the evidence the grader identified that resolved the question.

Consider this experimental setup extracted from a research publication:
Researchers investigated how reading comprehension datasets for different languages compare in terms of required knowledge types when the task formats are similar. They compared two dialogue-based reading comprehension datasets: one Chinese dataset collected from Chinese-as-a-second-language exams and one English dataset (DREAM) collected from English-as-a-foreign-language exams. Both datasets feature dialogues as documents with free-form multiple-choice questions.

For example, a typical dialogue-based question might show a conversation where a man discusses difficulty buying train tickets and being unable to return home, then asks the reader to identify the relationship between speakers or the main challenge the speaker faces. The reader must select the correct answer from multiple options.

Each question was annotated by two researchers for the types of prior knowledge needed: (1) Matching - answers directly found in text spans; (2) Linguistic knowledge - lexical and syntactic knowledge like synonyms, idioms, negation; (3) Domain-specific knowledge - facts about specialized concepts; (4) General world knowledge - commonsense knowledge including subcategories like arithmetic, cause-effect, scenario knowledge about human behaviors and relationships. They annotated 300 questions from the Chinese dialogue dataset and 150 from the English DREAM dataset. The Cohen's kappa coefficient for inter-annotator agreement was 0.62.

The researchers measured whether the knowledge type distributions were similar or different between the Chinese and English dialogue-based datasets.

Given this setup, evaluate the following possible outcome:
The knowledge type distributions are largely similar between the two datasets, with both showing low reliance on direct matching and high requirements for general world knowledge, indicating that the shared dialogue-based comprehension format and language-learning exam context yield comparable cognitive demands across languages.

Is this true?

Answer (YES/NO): YES